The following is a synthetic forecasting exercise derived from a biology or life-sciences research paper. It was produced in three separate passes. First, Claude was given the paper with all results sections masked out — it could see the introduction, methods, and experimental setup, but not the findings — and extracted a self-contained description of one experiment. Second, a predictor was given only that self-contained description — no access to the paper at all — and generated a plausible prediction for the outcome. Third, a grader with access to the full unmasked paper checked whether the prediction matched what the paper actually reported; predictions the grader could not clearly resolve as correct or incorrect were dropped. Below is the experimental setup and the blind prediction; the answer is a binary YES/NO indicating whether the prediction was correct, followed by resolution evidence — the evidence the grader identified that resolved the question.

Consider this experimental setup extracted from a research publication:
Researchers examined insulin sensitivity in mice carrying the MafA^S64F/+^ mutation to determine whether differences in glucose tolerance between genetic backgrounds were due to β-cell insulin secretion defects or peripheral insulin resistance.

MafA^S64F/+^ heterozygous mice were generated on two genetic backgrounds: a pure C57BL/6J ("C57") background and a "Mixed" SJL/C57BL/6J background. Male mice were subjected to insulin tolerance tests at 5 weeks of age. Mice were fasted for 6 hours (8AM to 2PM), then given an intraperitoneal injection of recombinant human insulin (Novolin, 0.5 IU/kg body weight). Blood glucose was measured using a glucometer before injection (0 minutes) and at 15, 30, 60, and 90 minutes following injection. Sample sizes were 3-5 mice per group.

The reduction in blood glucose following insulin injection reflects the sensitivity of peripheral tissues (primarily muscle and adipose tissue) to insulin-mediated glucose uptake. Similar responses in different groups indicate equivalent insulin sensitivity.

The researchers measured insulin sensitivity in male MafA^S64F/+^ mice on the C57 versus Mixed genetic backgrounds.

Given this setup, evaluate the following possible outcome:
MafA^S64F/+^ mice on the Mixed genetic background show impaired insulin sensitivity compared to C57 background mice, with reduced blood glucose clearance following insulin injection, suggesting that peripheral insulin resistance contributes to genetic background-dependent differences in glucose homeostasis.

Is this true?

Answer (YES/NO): NO